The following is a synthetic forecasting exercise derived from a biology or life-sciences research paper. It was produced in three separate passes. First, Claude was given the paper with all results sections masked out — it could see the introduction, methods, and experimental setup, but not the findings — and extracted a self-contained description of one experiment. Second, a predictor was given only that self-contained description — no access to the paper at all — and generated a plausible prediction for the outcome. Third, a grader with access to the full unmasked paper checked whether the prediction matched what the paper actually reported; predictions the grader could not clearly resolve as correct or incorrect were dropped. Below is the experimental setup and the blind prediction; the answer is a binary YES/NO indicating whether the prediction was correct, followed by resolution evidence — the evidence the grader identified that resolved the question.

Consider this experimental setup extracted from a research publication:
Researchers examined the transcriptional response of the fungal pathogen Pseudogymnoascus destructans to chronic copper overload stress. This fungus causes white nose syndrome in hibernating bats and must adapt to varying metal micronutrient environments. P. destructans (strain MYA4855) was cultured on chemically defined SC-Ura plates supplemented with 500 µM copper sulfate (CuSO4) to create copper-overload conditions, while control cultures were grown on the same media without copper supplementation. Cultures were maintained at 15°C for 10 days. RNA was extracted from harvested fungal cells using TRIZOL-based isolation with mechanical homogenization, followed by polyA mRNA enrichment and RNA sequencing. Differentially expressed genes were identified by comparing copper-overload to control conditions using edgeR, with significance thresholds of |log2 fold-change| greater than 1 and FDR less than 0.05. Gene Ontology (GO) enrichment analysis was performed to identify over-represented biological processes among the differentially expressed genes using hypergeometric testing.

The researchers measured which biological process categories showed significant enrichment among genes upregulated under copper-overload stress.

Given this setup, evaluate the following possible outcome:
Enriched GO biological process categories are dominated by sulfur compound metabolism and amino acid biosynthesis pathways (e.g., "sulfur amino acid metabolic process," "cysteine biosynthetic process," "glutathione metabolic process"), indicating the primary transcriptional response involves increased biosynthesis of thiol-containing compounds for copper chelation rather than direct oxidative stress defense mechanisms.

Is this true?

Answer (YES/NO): NO